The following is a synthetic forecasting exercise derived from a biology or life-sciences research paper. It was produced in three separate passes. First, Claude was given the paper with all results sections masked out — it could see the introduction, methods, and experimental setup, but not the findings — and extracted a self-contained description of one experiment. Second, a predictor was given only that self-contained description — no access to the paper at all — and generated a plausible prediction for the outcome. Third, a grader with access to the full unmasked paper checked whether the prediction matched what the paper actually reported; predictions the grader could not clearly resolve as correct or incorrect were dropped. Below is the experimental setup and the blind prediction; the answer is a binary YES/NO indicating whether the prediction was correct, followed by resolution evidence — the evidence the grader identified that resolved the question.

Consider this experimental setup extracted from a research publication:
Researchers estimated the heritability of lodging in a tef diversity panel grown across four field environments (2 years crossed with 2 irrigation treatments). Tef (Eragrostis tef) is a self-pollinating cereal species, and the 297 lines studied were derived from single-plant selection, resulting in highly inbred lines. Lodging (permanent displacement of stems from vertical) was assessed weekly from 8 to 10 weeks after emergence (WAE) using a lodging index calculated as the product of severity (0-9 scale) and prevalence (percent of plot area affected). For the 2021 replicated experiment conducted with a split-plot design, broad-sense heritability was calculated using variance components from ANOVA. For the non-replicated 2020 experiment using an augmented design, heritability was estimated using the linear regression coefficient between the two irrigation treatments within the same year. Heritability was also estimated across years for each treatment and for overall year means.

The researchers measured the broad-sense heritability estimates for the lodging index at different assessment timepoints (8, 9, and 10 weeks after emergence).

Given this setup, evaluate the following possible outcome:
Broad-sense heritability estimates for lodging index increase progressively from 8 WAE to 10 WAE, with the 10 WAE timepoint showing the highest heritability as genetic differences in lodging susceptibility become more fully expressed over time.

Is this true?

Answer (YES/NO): NO